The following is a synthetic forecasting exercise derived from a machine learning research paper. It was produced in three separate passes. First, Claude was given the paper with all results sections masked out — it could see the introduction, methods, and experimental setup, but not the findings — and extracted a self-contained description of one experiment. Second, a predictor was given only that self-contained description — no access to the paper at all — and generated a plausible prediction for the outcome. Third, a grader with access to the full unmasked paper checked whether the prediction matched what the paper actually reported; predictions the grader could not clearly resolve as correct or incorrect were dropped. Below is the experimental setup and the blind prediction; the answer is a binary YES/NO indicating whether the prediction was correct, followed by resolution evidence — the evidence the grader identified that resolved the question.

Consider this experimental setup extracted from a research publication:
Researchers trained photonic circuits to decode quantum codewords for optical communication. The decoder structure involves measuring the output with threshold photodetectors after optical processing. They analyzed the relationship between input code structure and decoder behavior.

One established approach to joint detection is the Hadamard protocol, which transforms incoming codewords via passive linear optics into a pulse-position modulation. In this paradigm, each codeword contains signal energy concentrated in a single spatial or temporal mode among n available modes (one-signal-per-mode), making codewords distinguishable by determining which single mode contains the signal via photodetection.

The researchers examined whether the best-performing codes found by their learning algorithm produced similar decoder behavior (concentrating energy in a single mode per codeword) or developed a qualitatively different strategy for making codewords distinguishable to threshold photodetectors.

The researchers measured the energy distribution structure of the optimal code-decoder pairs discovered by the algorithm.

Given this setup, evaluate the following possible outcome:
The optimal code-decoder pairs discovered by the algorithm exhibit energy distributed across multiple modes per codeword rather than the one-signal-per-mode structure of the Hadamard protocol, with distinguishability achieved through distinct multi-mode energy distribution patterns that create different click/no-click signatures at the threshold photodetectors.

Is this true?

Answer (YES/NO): YES